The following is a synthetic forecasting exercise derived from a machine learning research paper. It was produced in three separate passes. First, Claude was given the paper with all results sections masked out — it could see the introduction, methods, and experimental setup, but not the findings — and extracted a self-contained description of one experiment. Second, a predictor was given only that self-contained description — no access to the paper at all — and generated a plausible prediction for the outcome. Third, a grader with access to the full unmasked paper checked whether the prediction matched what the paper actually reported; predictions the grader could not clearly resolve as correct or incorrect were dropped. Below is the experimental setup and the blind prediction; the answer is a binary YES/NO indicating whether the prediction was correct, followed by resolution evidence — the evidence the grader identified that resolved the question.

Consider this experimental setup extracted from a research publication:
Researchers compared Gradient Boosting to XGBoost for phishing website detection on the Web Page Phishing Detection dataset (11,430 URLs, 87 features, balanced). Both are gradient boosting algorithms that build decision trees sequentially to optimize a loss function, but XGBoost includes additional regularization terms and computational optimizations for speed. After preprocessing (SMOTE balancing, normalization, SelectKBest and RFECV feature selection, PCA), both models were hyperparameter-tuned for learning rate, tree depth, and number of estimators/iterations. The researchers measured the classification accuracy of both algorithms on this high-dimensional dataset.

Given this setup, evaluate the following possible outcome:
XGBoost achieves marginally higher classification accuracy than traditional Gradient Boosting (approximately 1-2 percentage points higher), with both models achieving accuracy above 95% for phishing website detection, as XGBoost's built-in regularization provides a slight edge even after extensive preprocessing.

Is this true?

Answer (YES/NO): NO